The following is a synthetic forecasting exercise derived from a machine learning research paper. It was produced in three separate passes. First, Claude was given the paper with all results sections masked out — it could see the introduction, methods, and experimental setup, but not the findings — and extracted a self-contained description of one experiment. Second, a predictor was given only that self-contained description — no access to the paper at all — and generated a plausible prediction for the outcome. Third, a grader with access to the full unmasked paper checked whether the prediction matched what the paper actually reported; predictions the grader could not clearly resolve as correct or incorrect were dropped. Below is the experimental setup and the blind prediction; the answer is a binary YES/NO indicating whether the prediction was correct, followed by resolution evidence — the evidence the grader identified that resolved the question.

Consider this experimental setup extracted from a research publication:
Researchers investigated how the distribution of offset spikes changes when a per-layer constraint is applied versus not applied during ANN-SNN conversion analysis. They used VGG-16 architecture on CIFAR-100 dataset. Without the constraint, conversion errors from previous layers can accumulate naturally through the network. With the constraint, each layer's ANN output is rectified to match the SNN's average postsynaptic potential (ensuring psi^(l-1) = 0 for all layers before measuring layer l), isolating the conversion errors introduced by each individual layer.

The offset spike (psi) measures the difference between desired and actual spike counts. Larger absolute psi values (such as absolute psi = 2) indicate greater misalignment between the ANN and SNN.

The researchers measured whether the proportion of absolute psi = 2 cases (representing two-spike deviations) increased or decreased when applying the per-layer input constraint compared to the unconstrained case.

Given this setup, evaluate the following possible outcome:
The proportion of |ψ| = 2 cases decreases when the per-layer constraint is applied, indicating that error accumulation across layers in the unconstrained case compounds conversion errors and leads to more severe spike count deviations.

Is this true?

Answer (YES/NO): YES